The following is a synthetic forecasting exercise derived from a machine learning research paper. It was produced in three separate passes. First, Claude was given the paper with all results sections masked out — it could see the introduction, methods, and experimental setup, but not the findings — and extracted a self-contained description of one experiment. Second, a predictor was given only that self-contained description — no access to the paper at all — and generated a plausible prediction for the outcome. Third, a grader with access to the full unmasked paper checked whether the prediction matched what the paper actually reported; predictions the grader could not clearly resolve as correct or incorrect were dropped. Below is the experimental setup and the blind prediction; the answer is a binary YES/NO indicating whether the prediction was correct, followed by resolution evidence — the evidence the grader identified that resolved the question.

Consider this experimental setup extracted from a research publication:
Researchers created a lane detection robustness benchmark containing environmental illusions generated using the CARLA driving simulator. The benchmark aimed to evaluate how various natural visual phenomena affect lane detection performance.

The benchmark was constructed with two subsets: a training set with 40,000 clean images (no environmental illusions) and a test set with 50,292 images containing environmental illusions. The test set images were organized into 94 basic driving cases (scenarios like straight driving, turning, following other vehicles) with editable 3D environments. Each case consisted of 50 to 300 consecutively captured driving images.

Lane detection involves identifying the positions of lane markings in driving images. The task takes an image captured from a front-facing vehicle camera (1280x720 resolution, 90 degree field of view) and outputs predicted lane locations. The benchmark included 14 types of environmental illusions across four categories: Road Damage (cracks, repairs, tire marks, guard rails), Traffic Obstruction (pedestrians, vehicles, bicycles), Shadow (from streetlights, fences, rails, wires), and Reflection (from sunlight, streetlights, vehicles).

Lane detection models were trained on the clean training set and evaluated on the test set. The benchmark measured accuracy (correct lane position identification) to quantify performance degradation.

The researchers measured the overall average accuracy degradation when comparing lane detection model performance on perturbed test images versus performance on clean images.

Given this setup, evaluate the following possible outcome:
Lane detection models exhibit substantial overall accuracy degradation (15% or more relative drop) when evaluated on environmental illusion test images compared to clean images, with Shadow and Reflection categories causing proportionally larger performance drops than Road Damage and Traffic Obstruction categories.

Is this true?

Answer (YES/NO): NO